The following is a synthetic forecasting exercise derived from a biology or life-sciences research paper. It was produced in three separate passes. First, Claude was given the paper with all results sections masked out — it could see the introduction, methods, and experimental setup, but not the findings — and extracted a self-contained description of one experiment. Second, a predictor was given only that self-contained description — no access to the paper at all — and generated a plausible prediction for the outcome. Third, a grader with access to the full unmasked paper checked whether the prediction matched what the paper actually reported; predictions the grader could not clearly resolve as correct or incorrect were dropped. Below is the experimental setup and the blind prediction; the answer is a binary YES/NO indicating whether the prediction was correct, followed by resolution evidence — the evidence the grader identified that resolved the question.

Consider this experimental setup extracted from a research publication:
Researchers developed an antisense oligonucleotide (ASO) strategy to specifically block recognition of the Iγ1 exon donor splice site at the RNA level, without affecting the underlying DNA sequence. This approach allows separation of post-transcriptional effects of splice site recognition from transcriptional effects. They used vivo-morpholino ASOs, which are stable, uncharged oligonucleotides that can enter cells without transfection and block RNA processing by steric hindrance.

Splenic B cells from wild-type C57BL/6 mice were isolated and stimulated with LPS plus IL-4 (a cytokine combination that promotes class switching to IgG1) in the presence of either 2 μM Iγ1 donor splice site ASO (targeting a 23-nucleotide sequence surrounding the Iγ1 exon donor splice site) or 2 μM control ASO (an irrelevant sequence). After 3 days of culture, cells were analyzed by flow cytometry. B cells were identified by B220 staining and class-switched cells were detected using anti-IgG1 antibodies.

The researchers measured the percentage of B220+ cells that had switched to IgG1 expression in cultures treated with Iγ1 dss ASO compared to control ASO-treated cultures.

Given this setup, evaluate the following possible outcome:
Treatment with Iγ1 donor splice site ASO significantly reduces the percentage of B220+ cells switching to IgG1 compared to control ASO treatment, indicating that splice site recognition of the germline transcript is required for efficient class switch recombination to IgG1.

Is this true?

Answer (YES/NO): YES